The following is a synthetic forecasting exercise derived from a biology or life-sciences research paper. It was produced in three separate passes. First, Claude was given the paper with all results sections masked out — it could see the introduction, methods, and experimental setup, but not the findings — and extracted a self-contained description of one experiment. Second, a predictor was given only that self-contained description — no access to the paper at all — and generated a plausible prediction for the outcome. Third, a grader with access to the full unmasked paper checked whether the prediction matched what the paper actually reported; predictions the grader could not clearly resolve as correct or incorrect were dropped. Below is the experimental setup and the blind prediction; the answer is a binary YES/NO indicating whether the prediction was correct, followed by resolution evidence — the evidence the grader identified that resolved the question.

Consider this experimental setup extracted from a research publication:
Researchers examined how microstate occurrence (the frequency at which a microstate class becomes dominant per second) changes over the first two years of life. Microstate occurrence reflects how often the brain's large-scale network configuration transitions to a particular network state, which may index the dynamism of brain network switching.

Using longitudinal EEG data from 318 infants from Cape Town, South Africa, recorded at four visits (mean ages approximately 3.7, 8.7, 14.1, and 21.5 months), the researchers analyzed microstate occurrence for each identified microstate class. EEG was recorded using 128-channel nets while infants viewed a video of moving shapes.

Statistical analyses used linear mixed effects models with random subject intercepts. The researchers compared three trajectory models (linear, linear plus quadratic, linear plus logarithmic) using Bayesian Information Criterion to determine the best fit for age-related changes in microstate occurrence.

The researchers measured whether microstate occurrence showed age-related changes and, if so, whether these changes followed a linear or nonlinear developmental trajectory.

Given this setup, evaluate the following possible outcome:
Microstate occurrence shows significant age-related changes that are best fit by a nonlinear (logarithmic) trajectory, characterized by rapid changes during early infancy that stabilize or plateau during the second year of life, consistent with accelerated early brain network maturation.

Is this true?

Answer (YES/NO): NO